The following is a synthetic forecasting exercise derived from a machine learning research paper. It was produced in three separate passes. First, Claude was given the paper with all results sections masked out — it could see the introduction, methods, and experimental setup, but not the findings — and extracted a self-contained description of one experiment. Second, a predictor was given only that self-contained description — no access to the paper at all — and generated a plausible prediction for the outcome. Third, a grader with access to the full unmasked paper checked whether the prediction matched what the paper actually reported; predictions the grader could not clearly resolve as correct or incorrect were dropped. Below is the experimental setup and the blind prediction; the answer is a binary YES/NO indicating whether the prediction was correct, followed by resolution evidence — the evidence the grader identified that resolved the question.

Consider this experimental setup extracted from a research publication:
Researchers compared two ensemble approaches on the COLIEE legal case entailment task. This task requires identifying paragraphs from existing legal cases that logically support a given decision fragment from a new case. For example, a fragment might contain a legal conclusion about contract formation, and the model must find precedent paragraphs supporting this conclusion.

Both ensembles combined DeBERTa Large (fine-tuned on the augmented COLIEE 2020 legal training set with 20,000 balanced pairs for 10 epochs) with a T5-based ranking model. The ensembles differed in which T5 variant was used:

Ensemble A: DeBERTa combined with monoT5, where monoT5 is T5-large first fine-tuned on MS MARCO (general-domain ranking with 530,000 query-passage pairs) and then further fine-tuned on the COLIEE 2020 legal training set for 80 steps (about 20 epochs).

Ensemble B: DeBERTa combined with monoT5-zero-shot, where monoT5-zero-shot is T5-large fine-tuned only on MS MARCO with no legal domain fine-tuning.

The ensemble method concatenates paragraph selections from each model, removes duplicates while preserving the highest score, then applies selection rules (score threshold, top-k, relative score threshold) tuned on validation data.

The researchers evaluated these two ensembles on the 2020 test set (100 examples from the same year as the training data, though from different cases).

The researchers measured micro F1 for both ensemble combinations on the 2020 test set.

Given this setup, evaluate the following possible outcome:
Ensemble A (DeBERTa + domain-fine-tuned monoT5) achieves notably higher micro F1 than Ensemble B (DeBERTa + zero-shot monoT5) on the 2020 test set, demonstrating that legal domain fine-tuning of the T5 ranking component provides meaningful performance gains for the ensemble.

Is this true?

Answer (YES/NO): NO